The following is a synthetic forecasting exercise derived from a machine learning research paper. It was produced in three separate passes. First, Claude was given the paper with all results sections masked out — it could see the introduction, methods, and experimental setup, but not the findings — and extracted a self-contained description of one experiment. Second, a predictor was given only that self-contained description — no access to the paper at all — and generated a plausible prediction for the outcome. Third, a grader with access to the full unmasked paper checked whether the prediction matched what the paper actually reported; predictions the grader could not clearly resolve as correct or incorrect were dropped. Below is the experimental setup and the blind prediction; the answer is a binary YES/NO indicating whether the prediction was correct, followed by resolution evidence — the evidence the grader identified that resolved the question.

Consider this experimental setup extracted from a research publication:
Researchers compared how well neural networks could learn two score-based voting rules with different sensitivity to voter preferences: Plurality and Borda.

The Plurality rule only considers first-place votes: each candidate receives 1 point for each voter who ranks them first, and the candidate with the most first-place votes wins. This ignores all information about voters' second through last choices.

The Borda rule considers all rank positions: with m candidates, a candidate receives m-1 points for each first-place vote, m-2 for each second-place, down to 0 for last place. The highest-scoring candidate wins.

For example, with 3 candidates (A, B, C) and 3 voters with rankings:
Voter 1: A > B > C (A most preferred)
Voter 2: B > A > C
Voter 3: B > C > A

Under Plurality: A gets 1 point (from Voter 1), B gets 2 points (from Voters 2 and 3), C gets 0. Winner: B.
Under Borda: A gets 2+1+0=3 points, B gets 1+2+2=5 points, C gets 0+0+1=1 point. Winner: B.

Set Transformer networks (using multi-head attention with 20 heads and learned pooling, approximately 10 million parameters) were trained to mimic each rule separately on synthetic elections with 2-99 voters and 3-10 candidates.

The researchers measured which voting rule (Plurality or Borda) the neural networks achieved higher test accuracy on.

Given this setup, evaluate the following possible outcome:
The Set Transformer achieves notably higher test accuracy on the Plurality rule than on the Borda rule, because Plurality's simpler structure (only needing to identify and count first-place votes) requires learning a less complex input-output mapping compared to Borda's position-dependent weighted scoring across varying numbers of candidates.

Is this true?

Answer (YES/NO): NO